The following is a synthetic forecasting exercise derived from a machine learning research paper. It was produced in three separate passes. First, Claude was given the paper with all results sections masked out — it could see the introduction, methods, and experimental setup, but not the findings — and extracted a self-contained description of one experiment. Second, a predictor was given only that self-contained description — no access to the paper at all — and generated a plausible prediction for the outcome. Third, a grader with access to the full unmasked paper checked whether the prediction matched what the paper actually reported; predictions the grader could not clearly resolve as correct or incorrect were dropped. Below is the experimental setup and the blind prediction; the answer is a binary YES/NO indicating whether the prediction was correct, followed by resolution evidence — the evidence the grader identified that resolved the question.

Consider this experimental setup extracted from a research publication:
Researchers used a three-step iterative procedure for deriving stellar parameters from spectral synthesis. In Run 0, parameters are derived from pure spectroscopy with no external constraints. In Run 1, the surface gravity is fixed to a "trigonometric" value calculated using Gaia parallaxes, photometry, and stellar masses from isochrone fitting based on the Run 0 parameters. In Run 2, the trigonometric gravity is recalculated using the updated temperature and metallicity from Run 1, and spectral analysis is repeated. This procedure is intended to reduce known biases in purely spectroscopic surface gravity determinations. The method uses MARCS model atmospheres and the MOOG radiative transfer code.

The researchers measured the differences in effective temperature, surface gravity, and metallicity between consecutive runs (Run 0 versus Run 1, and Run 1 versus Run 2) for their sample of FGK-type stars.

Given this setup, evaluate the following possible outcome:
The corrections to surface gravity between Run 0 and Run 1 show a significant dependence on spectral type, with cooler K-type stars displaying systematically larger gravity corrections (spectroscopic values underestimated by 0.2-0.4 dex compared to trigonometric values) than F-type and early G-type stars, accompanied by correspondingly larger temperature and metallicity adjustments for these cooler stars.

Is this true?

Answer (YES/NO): NO